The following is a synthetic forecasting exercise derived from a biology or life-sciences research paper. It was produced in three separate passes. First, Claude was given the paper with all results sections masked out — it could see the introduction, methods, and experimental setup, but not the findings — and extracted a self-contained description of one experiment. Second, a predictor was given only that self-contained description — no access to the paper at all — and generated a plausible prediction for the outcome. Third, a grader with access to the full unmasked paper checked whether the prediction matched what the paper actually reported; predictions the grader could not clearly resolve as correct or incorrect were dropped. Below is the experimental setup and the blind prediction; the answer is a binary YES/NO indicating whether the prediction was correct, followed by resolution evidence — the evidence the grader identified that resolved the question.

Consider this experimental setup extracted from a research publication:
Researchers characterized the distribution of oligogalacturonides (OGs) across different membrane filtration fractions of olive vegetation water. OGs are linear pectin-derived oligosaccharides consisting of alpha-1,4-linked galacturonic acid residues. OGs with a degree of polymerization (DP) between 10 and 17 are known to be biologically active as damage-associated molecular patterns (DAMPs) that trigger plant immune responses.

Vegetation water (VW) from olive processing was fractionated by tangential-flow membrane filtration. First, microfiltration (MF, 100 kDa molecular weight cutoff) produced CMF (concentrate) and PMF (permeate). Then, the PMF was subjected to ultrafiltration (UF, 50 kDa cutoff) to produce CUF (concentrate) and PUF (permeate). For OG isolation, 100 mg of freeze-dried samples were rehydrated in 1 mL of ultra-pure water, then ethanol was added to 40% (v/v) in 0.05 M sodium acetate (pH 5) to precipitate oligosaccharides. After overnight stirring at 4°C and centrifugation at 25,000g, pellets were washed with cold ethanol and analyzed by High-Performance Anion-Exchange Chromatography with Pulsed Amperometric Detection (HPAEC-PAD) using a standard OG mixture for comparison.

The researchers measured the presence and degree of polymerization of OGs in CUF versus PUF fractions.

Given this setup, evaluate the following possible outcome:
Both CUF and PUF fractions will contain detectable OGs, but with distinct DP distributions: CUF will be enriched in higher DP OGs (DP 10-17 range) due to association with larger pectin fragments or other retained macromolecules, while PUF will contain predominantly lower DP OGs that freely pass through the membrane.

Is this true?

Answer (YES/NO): NO